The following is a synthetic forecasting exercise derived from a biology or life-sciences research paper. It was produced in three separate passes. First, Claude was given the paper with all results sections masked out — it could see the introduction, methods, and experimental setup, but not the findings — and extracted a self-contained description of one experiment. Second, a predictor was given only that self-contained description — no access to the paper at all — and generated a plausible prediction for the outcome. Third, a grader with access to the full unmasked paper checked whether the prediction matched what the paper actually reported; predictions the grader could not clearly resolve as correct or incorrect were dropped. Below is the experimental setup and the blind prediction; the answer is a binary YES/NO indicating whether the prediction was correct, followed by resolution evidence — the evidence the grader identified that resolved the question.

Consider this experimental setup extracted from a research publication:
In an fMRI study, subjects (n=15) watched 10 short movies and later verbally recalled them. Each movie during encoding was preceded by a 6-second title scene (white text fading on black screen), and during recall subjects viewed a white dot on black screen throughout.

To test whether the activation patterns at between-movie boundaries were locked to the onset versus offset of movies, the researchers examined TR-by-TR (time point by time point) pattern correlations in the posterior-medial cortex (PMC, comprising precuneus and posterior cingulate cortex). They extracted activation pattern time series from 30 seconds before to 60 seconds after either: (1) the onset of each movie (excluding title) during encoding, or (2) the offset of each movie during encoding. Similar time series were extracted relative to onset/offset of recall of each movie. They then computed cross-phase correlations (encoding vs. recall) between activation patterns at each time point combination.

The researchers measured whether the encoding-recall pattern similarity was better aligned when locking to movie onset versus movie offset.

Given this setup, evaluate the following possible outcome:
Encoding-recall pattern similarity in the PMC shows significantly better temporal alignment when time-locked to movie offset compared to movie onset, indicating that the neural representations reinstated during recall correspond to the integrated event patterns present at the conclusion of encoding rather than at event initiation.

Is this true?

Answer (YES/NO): YES